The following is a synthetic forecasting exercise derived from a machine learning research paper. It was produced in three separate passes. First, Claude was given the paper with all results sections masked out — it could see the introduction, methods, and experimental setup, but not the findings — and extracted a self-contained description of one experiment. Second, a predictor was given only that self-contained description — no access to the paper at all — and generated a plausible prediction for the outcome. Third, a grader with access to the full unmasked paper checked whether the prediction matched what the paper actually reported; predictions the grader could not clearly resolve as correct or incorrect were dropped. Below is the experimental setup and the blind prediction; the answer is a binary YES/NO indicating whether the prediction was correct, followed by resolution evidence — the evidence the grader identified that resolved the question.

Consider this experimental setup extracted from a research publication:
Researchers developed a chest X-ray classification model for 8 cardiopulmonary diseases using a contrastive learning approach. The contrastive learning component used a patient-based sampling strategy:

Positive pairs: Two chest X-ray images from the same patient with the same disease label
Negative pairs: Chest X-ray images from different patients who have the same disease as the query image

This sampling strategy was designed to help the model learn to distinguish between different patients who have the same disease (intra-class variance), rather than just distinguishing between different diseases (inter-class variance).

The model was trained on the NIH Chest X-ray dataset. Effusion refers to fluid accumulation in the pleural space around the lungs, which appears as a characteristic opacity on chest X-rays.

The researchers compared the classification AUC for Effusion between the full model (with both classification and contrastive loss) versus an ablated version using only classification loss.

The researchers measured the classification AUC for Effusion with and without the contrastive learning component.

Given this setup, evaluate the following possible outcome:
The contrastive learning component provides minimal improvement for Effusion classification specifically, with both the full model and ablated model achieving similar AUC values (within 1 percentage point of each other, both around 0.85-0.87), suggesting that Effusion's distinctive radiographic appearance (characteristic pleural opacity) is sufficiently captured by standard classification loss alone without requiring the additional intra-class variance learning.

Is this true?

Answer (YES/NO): NO